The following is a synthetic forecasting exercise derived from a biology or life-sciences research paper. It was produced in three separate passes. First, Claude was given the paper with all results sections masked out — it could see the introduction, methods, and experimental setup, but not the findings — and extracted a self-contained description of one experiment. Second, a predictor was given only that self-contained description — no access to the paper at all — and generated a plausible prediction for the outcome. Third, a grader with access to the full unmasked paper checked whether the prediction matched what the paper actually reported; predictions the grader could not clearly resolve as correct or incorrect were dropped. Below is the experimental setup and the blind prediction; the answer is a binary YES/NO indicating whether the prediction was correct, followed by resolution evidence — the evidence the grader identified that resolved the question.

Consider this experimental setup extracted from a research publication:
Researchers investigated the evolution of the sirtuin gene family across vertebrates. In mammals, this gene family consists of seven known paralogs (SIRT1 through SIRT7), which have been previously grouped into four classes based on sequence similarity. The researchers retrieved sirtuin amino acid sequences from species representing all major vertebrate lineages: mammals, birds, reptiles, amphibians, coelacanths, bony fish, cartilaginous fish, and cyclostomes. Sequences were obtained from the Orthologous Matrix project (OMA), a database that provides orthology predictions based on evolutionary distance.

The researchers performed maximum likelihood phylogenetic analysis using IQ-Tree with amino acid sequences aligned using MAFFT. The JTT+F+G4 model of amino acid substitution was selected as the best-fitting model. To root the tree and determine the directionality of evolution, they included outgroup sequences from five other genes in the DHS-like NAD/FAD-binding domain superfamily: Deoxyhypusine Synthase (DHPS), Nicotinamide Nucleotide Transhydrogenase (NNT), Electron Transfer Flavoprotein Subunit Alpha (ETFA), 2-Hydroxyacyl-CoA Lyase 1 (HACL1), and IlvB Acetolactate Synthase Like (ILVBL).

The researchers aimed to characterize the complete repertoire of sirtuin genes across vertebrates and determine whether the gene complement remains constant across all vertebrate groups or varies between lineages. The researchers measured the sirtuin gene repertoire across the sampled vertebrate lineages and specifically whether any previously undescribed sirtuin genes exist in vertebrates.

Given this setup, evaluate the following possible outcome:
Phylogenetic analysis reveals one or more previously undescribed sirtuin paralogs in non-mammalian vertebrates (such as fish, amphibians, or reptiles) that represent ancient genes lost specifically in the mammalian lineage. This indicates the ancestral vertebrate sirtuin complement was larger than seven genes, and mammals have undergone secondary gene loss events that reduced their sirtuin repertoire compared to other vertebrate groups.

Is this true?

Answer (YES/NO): NO